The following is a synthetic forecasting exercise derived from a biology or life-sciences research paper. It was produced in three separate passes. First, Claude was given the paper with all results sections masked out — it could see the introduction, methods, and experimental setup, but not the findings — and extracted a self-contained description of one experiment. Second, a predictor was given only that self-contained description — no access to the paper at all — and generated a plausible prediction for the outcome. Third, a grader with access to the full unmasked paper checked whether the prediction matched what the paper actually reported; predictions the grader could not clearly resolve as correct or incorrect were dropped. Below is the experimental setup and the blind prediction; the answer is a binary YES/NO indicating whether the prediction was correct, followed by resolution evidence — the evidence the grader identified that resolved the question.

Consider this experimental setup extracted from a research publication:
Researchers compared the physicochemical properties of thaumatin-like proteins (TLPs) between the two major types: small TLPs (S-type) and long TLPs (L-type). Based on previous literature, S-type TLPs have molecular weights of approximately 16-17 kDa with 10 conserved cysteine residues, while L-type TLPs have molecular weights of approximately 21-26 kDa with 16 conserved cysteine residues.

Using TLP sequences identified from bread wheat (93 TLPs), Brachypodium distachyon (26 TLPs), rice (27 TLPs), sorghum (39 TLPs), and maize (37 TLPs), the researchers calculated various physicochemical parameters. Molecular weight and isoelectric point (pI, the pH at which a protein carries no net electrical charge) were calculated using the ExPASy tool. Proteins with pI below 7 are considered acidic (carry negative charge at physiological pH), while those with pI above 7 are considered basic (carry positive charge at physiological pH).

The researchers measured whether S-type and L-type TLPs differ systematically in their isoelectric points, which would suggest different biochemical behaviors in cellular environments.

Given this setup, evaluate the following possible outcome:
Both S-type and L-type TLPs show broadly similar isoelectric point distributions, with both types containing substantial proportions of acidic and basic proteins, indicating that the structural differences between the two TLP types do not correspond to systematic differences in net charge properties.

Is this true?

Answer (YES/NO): NO